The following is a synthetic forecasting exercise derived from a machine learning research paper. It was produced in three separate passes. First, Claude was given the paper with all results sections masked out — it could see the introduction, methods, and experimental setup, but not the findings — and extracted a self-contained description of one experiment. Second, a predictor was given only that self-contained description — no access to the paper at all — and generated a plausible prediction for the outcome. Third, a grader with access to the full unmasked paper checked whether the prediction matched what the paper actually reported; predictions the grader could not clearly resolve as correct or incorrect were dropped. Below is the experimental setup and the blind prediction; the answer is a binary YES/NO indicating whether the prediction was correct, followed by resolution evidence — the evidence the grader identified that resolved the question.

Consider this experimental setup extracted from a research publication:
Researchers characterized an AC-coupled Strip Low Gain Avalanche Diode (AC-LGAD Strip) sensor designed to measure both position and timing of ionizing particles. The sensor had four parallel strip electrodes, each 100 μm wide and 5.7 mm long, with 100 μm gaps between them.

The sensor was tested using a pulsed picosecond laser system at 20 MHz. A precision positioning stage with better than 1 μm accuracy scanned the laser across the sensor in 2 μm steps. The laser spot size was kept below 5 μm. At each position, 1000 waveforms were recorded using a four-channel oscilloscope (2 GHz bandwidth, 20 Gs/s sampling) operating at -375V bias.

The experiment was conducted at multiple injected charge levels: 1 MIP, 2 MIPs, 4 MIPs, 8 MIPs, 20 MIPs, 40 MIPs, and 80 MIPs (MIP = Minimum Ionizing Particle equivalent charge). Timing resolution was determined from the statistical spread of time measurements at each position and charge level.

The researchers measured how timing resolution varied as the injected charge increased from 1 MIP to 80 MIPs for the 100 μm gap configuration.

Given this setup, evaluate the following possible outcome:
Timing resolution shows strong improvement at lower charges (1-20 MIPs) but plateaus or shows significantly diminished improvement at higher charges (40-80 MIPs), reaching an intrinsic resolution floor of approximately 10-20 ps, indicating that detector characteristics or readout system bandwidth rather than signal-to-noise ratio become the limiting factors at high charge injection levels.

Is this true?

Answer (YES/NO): NO